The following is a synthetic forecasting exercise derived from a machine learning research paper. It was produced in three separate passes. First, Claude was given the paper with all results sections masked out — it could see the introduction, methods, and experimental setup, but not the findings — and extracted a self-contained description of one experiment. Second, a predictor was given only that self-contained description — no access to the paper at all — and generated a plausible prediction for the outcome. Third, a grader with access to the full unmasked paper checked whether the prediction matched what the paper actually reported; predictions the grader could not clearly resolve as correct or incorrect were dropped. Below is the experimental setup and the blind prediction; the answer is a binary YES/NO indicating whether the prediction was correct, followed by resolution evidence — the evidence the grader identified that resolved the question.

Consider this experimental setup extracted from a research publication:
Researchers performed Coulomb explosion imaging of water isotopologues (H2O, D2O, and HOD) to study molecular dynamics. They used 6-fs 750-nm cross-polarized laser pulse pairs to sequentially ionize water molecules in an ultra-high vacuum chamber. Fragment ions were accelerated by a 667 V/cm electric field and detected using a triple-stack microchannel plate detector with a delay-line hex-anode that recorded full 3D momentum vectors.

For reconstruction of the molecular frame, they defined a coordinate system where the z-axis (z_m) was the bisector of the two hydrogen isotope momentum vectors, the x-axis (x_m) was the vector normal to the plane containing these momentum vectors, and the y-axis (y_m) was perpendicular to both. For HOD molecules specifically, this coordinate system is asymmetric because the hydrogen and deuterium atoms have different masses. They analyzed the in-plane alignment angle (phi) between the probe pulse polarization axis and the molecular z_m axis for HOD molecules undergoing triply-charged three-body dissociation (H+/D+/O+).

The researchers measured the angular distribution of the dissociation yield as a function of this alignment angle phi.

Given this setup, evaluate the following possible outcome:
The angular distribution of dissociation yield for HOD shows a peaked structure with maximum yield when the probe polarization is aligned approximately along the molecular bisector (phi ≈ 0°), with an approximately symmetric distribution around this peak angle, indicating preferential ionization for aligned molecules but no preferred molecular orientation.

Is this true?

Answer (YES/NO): NO